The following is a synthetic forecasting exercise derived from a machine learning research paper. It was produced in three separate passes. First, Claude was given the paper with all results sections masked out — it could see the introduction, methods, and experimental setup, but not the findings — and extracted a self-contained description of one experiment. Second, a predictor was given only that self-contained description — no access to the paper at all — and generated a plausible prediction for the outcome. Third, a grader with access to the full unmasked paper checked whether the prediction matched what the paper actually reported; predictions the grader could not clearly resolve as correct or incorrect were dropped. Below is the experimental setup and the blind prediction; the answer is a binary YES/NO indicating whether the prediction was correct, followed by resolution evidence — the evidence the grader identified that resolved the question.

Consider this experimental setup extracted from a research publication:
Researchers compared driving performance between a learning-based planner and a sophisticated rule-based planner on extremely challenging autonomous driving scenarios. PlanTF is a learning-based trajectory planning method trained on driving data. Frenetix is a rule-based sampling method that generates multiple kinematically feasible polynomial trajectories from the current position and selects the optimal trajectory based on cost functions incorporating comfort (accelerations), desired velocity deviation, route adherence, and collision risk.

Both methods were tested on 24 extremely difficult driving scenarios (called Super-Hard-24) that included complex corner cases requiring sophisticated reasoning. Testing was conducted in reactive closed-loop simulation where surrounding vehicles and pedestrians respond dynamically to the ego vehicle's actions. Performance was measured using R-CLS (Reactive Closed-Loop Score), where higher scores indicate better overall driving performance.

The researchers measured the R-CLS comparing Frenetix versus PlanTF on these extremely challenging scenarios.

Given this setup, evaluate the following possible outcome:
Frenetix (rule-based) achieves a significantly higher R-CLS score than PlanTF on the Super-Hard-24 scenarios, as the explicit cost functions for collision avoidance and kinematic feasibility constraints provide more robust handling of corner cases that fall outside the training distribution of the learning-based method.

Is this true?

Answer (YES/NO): YES